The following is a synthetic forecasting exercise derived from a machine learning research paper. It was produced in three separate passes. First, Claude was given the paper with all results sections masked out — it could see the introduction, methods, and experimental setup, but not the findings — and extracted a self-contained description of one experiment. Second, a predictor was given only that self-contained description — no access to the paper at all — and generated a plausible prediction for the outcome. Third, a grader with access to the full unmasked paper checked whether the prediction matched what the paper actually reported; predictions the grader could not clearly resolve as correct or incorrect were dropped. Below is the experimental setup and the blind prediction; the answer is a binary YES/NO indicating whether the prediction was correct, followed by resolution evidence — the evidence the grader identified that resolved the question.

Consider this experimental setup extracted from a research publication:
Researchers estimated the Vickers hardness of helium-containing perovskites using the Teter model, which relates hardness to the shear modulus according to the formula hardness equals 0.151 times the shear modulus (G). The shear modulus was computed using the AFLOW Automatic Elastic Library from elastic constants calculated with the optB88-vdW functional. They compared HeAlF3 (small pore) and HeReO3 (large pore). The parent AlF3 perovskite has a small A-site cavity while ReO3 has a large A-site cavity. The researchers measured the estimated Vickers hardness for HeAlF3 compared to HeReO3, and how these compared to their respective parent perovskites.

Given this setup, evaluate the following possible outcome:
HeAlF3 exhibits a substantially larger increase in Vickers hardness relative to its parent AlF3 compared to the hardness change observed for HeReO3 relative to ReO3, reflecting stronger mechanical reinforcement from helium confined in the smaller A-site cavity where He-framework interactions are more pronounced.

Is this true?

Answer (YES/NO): YES